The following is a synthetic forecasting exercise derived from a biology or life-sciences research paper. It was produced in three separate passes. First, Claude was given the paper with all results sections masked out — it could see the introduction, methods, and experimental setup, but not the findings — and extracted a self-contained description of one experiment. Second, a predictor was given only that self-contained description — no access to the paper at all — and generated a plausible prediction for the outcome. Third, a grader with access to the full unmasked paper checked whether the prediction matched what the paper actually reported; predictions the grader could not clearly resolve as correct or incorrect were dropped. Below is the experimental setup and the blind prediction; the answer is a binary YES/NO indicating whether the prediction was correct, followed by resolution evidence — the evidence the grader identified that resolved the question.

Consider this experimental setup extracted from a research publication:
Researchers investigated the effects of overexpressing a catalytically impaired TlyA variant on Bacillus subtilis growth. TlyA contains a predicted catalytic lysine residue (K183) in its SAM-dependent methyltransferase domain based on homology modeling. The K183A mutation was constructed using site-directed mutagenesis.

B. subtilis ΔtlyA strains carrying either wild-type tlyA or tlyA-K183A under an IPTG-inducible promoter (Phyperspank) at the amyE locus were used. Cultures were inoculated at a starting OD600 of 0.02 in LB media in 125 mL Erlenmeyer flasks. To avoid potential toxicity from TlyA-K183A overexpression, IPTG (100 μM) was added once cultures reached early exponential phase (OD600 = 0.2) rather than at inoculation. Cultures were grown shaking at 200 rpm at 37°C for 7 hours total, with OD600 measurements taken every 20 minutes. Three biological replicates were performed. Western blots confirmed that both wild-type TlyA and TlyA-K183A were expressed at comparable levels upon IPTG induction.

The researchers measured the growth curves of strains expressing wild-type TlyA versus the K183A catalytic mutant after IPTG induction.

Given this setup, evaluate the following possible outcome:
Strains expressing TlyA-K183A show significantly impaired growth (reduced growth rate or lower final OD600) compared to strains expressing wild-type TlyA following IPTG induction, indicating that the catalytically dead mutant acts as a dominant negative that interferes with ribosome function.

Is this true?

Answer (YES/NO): YES